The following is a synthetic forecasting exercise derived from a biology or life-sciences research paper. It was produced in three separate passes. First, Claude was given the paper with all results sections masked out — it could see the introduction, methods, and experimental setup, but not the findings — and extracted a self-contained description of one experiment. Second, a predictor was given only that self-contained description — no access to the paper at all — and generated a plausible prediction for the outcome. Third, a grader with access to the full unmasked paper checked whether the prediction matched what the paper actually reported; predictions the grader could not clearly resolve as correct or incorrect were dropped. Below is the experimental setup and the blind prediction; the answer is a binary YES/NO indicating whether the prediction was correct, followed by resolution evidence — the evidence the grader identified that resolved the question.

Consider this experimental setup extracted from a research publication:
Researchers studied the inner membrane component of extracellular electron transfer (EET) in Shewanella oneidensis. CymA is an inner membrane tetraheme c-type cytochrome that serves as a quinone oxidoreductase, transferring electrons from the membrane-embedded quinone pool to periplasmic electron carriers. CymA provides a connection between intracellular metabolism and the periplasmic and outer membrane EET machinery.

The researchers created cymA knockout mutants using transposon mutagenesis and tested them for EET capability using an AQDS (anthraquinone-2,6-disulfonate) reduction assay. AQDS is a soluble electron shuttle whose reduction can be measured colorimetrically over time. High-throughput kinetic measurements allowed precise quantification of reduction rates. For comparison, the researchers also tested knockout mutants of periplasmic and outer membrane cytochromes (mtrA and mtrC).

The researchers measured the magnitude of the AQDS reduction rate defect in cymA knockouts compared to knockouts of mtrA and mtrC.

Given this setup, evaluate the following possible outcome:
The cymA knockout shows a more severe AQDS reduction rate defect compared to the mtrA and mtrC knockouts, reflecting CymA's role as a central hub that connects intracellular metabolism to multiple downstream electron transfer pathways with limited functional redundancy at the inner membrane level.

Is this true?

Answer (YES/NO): NO